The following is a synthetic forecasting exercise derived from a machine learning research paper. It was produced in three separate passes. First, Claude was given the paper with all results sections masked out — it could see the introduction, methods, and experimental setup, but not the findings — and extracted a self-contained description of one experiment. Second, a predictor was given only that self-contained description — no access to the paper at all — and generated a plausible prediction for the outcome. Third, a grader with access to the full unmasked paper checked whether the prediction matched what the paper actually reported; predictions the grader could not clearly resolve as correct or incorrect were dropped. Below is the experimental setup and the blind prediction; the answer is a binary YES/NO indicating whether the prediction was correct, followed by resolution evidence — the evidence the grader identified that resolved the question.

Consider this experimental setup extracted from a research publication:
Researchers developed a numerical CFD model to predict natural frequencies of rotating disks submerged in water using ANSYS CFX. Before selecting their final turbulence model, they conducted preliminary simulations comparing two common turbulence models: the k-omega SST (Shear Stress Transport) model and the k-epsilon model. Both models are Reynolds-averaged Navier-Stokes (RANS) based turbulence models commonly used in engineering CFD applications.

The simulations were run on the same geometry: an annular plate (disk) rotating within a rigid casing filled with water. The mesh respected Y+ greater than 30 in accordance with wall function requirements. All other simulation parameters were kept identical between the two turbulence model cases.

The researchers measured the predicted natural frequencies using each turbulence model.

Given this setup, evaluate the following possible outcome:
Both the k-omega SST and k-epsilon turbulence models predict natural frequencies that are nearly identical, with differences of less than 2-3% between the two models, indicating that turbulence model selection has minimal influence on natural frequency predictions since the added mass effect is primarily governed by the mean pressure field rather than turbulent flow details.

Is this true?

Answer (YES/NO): YES